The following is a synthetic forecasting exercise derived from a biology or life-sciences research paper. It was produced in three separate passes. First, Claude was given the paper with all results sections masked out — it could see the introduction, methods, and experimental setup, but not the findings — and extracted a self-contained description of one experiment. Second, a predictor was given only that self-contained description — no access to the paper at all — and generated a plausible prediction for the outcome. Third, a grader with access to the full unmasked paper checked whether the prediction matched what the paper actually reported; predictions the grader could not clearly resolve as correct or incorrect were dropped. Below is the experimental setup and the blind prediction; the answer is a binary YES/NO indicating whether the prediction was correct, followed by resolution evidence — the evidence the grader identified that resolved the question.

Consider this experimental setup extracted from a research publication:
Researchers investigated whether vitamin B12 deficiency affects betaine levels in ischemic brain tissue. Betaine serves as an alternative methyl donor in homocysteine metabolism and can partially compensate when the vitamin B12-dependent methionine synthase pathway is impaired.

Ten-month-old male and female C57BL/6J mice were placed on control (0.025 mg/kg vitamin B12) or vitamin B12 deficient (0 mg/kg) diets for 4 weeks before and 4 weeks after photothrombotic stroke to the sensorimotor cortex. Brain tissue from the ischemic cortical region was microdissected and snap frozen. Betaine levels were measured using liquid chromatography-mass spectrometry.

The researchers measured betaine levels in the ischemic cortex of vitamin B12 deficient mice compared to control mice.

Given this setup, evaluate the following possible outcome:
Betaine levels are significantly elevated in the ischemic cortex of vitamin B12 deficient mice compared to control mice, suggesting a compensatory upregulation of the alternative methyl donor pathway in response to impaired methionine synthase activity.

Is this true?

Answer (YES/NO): NO